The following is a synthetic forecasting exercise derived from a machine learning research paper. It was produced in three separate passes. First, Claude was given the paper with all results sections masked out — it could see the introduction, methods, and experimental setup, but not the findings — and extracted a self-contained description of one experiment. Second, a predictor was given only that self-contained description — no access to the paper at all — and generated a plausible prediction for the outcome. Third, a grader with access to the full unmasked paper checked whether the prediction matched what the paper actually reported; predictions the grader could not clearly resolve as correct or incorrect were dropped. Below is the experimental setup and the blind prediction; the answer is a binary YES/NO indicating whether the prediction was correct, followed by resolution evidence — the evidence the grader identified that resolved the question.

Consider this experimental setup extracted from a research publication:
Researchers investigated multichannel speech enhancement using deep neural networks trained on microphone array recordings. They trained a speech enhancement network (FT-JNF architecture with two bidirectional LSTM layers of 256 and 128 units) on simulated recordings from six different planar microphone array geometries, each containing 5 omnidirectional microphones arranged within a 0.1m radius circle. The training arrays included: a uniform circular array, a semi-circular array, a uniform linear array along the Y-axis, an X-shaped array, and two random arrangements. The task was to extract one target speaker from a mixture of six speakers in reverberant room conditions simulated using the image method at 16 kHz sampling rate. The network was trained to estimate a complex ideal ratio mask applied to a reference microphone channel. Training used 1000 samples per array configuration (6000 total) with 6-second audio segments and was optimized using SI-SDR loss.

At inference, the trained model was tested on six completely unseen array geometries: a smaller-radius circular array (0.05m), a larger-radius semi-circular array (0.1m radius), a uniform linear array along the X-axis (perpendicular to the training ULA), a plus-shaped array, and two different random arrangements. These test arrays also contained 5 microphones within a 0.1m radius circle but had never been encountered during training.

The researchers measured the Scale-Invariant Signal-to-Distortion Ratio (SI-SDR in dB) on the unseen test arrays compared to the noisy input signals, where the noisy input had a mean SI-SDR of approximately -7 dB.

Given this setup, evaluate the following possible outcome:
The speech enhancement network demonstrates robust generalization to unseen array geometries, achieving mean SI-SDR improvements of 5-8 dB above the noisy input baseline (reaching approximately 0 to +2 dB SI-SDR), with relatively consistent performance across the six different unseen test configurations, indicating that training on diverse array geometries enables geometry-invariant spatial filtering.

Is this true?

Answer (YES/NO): NO